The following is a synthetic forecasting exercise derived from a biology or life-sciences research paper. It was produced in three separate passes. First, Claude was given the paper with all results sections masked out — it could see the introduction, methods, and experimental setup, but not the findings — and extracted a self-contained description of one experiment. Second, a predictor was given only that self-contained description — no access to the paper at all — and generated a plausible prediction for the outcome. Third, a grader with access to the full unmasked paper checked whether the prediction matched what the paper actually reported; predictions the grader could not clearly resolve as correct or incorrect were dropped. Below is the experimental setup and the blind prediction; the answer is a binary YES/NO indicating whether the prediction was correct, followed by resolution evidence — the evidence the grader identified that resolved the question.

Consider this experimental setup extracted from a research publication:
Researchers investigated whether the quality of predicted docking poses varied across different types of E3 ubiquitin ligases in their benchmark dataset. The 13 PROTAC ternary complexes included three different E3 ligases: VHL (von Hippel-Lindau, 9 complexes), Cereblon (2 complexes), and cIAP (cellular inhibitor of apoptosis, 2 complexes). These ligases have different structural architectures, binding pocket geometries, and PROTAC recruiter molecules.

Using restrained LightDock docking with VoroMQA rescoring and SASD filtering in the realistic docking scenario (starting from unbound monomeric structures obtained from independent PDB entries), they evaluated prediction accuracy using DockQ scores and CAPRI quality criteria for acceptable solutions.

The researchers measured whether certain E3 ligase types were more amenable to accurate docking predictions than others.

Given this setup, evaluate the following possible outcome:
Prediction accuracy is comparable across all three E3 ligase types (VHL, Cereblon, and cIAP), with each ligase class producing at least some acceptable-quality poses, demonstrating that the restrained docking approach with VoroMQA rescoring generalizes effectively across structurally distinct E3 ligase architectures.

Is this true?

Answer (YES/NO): NO